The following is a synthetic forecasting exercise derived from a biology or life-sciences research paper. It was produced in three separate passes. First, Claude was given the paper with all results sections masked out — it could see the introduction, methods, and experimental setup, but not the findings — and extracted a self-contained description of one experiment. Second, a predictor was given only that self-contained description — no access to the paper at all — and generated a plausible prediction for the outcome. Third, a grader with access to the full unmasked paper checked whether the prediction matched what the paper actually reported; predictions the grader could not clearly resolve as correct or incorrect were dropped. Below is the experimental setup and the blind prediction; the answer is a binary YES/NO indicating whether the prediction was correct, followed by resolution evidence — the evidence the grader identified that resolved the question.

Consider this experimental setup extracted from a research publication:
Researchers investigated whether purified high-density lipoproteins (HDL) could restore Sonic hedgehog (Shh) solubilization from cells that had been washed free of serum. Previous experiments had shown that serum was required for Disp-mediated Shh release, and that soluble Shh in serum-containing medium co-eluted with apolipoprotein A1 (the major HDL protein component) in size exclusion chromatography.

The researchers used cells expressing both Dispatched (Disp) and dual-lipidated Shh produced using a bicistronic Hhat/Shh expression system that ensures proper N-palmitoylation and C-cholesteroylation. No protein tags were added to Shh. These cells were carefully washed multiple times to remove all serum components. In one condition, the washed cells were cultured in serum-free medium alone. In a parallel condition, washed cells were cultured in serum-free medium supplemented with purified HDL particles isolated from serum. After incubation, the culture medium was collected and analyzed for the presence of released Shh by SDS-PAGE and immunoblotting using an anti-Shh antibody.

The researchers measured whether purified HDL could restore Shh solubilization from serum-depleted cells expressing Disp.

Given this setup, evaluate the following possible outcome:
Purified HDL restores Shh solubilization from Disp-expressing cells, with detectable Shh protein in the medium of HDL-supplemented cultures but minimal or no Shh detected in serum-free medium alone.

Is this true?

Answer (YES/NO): YES